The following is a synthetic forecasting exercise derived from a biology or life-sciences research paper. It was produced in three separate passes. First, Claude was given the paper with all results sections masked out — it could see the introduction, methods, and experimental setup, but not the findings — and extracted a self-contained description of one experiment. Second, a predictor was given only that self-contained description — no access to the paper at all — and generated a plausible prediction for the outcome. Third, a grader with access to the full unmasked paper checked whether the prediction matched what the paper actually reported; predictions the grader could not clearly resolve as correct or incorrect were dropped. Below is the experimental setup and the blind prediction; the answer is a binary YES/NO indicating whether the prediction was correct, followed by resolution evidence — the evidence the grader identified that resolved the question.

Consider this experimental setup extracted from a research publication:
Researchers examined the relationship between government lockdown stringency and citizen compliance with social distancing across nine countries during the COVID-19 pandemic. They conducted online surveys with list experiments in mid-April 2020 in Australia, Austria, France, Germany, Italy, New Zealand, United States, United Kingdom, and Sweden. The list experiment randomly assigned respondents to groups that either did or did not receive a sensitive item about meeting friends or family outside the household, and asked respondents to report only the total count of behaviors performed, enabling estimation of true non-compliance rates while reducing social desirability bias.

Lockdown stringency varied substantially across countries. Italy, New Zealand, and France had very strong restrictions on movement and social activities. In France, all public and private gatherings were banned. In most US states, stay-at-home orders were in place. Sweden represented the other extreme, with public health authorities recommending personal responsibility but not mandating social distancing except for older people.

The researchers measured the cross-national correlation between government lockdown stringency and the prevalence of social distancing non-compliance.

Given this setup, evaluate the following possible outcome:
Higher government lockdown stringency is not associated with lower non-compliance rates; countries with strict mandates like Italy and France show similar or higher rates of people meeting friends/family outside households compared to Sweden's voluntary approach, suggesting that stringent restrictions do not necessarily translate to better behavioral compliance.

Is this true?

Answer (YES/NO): NO